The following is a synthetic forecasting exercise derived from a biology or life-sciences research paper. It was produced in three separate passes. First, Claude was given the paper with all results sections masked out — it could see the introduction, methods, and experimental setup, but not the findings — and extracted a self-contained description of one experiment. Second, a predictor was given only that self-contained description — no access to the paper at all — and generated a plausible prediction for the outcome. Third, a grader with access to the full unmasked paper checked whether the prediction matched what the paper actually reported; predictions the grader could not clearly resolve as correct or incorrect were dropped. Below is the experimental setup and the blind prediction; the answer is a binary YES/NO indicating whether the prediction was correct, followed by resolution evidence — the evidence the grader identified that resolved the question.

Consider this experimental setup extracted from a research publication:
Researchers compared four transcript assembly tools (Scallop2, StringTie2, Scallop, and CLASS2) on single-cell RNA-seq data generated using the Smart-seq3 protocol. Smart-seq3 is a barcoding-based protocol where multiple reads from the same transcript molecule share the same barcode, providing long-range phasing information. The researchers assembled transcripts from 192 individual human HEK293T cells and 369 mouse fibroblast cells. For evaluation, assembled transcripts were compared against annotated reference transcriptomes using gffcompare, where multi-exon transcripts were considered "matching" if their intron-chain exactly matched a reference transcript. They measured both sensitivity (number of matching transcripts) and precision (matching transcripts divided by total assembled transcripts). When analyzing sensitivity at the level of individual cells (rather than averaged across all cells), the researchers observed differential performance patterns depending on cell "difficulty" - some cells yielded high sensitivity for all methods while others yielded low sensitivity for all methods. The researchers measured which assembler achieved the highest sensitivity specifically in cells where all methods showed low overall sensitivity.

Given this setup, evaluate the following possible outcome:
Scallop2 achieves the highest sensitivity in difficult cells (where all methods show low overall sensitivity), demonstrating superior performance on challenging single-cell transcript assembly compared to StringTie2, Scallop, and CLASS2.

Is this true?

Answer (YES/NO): NO